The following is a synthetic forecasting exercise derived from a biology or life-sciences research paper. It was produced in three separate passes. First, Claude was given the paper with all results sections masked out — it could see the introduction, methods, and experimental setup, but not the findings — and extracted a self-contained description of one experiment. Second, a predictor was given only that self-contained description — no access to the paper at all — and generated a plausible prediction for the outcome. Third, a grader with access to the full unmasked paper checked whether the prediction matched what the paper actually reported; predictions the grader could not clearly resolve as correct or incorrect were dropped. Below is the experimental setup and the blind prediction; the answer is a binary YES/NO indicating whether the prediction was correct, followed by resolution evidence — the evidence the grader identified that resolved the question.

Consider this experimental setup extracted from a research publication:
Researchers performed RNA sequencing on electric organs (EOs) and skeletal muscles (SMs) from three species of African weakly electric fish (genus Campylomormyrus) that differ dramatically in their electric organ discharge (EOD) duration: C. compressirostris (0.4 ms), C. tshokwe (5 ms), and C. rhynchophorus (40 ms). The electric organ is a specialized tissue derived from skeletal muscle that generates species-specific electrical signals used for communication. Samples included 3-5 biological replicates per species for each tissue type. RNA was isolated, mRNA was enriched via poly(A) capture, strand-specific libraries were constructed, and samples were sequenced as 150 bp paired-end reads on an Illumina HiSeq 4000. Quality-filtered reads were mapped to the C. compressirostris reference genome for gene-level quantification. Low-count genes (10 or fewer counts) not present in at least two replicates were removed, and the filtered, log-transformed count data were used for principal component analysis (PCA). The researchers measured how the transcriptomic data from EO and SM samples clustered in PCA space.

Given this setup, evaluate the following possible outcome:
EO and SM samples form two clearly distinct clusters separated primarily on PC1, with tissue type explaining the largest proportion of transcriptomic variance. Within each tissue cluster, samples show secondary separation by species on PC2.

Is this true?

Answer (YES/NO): NO